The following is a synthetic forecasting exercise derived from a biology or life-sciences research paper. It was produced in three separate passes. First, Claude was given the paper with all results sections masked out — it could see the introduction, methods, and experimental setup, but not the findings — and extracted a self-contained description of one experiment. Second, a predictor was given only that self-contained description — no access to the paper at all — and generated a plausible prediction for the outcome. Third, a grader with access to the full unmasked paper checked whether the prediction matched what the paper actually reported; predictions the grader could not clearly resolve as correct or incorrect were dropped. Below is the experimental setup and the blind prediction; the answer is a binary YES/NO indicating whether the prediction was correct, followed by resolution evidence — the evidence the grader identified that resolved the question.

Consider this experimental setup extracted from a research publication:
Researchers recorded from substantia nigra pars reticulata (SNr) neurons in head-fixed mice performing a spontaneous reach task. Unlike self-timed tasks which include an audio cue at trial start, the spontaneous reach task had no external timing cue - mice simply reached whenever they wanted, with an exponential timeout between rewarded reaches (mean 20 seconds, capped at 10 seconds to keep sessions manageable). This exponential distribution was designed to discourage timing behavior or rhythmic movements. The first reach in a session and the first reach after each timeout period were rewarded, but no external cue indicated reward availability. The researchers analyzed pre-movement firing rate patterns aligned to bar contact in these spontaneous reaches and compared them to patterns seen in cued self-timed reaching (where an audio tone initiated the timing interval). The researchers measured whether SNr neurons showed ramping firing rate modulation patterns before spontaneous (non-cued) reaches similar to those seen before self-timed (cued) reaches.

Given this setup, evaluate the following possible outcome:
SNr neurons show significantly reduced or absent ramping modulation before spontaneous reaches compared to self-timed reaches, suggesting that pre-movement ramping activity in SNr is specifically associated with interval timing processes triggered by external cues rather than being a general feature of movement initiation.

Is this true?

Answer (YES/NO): NO